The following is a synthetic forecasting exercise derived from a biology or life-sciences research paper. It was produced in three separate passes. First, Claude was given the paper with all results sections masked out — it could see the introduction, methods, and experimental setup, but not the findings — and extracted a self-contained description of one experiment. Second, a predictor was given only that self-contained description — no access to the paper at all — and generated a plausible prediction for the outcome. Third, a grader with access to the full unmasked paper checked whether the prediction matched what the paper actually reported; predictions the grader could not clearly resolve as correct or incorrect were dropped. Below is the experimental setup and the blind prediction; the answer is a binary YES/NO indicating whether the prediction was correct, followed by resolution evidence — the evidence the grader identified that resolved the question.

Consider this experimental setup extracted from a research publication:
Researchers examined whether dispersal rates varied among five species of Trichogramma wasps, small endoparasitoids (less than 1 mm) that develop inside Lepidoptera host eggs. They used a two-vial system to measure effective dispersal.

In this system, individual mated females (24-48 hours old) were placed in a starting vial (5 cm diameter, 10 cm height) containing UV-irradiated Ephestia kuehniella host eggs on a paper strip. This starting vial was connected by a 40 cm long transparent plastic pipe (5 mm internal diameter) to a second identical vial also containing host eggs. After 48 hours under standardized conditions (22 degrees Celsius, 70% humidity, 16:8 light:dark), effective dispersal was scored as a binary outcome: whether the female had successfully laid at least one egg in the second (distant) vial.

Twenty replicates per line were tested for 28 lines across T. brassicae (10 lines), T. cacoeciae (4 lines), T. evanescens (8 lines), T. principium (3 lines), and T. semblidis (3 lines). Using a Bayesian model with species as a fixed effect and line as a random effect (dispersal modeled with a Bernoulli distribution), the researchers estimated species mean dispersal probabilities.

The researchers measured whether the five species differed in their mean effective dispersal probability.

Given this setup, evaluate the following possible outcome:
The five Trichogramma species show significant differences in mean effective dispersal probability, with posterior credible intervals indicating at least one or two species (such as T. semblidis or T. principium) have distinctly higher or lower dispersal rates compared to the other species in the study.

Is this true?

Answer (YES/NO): NO